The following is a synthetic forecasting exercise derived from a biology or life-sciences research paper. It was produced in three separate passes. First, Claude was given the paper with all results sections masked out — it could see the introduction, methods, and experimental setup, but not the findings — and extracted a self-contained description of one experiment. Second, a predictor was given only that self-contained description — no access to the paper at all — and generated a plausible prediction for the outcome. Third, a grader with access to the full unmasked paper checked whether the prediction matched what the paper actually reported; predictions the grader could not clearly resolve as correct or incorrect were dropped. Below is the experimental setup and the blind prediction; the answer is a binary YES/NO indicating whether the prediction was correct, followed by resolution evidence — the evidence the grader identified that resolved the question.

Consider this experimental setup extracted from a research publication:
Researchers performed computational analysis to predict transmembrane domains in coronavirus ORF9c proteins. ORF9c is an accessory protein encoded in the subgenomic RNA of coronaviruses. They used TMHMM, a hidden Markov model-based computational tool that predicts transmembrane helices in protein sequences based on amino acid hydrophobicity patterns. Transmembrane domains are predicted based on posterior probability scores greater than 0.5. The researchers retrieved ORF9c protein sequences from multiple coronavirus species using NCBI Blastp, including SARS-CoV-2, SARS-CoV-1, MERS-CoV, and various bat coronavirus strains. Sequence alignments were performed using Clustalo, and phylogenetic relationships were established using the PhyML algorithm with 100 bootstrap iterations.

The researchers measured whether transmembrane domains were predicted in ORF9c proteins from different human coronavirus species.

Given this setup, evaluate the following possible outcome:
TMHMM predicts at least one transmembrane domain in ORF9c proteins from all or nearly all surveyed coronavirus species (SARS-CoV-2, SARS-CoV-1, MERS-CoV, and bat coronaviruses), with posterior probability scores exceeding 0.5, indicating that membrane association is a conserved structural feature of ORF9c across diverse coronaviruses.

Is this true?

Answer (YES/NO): NO